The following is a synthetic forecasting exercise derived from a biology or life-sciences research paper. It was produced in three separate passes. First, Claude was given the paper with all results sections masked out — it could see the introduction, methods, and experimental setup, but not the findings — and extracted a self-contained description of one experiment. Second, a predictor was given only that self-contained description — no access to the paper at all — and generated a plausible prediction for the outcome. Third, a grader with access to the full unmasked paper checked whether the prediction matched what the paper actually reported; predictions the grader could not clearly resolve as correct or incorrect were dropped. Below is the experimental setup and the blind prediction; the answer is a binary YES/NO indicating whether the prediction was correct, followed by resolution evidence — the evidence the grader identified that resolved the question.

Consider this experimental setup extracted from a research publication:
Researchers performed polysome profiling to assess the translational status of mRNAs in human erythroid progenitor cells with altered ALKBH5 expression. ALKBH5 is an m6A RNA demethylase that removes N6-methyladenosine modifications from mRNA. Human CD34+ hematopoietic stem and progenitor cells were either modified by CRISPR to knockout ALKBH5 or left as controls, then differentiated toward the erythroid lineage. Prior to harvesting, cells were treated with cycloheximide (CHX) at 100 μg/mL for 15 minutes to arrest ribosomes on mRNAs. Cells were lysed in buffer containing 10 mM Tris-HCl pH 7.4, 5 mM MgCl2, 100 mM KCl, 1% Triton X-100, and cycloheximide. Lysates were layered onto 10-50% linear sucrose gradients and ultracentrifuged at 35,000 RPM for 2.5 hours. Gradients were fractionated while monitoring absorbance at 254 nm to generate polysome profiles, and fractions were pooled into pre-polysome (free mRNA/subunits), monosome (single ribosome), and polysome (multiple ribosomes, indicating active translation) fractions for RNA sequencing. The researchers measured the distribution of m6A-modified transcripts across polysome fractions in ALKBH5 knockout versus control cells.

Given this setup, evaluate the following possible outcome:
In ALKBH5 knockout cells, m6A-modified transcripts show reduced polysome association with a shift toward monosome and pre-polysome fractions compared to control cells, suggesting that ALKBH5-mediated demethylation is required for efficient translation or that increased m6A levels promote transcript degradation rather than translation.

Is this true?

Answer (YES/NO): YES